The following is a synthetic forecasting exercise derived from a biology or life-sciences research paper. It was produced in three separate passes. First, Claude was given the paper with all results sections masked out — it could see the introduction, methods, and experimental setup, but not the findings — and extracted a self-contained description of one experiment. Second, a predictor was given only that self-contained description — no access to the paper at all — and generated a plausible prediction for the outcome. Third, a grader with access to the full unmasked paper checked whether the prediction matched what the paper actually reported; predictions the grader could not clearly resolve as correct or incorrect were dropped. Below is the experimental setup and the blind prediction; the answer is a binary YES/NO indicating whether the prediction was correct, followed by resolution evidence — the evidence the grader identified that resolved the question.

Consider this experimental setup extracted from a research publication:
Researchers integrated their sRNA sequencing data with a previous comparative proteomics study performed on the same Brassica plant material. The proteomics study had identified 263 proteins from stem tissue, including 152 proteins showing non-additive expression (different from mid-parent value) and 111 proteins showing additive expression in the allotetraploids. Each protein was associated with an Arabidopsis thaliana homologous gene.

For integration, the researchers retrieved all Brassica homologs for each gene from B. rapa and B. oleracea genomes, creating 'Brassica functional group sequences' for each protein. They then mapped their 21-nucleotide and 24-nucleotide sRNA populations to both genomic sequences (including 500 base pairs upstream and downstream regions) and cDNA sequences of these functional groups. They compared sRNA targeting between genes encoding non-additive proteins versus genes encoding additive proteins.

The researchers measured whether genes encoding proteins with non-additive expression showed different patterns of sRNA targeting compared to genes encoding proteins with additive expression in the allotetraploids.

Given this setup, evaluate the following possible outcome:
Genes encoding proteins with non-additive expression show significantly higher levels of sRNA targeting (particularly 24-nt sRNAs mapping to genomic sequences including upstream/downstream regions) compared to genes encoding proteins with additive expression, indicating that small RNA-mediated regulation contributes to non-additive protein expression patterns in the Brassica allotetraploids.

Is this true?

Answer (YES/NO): NO